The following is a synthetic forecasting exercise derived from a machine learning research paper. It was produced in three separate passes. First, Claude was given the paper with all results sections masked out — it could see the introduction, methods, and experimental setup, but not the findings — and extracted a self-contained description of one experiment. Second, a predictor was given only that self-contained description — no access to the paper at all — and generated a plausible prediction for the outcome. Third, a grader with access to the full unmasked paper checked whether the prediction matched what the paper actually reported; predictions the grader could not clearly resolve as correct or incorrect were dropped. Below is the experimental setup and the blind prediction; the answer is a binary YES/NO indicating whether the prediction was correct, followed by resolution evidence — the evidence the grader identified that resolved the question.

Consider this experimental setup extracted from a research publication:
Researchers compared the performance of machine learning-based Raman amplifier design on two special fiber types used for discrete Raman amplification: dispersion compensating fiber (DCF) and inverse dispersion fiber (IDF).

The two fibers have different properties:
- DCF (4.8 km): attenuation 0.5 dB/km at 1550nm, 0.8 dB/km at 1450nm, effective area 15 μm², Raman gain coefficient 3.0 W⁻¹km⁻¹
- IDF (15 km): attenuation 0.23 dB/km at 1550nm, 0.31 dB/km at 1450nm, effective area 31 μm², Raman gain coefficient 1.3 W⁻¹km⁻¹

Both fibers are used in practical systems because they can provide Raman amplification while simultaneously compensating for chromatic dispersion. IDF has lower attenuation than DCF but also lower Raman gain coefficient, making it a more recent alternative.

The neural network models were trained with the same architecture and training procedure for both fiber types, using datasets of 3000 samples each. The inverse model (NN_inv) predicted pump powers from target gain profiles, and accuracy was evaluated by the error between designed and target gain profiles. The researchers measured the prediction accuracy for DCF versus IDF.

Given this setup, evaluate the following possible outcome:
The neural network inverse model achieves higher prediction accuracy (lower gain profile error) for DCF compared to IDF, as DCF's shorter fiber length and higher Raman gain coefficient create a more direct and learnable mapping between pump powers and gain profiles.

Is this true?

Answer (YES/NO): YES